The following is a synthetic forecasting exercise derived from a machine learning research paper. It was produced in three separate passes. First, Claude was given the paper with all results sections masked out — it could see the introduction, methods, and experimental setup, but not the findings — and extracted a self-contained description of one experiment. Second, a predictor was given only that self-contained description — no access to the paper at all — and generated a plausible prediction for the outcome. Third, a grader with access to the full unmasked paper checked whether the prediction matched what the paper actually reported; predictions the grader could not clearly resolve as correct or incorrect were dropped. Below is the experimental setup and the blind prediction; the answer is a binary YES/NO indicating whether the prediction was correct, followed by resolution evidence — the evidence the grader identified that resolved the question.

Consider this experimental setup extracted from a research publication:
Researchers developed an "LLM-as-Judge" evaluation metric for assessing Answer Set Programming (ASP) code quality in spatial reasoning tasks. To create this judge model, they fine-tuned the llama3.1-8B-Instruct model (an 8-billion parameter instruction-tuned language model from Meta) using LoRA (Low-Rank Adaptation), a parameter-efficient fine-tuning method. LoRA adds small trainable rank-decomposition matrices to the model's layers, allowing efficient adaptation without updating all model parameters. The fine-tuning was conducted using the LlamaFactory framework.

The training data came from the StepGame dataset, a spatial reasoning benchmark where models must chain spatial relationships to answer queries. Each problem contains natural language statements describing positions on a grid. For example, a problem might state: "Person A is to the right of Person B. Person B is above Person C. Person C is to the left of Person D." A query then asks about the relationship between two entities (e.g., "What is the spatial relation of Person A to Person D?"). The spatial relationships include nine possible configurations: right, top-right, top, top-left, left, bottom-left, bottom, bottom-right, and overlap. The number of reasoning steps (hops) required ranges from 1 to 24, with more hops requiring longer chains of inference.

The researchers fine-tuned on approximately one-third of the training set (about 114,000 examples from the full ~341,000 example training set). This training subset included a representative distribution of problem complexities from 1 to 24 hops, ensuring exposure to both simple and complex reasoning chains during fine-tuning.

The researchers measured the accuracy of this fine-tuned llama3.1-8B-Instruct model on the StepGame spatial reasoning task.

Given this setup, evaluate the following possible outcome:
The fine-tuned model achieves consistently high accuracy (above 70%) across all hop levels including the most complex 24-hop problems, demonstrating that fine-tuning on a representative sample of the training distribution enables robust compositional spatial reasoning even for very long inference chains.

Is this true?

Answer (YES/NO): YES